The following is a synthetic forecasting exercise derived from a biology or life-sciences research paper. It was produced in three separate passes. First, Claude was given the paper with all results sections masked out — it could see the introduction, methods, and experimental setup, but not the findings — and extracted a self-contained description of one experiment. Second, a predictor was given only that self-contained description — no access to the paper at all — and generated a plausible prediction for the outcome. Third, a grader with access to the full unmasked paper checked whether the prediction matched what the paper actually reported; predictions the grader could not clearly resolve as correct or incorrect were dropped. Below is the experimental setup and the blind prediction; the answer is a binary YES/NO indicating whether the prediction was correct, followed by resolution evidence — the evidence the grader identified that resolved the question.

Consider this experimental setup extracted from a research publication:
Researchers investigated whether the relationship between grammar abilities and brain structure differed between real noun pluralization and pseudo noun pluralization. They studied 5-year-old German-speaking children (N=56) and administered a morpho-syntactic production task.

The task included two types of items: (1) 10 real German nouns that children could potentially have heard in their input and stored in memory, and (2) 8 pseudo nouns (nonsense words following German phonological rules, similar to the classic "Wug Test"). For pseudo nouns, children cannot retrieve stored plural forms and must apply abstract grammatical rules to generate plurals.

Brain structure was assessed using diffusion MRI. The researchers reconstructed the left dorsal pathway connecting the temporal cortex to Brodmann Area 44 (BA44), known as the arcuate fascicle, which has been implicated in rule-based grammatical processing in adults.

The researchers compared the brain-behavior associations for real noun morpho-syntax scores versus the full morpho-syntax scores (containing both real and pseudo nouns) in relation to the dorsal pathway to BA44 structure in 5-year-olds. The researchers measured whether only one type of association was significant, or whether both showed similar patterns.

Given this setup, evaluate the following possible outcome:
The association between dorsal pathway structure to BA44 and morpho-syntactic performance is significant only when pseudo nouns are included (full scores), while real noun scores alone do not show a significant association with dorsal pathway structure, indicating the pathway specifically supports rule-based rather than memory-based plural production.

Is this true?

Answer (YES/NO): NO